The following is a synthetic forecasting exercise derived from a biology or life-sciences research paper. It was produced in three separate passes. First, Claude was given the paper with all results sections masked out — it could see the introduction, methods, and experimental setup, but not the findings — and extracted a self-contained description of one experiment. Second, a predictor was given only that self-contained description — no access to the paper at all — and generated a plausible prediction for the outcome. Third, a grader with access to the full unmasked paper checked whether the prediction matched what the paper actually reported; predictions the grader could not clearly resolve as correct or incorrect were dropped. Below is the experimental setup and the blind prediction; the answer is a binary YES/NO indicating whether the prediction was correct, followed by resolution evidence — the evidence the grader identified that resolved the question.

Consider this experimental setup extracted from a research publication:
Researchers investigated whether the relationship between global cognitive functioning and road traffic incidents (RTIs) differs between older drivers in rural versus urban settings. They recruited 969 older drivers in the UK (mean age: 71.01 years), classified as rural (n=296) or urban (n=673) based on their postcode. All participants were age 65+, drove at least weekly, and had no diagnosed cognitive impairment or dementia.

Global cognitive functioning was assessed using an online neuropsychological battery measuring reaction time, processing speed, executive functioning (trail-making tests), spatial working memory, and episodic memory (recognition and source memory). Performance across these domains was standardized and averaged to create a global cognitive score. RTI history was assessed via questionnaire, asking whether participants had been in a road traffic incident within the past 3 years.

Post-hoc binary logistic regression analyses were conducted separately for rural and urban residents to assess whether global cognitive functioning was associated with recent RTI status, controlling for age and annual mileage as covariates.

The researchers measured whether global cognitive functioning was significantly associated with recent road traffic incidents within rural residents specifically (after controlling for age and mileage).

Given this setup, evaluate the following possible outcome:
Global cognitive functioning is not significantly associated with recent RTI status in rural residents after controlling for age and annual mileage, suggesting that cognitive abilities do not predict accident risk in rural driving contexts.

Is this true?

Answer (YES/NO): YES